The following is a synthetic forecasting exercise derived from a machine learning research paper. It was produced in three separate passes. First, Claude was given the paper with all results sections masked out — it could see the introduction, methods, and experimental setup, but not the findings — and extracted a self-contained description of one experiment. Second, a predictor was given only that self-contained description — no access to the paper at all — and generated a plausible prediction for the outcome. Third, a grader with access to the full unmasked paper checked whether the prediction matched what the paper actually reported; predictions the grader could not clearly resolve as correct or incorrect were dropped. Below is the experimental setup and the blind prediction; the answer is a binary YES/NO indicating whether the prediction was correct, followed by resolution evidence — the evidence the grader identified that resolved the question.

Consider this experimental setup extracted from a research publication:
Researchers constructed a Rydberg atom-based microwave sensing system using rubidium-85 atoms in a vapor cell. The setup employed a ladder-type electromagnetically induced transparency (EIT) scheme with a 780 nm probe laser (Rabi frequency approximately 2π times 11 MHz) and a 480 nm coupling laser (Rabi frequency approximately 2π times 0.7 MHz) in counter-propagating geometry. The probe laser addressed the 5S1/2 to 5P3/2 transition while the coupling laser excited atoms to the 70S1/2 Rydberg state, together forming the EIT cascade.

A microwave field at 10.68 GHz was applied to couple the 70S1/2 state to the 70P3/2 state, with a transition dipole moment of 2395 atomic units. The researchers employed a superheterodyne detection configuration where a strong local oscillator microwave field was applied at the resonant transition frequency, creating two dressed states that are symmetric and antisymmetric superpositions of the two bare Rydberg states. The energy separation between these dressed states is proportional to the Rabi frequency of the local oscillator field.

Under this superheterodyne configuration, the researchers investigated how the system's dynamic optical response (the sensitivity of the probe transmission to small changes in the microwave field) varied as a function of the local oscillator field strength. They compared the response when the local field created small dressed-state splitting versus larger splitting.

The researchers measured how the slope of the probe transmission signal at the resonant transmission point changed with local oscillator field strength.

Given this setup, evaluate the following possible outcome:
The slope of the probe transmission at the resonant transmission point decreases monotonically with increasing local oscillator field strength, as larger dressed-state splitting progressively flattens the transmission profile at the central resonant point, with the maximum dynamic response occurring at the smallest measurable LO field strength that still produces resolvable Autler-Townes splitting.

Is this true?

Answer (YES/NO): NO